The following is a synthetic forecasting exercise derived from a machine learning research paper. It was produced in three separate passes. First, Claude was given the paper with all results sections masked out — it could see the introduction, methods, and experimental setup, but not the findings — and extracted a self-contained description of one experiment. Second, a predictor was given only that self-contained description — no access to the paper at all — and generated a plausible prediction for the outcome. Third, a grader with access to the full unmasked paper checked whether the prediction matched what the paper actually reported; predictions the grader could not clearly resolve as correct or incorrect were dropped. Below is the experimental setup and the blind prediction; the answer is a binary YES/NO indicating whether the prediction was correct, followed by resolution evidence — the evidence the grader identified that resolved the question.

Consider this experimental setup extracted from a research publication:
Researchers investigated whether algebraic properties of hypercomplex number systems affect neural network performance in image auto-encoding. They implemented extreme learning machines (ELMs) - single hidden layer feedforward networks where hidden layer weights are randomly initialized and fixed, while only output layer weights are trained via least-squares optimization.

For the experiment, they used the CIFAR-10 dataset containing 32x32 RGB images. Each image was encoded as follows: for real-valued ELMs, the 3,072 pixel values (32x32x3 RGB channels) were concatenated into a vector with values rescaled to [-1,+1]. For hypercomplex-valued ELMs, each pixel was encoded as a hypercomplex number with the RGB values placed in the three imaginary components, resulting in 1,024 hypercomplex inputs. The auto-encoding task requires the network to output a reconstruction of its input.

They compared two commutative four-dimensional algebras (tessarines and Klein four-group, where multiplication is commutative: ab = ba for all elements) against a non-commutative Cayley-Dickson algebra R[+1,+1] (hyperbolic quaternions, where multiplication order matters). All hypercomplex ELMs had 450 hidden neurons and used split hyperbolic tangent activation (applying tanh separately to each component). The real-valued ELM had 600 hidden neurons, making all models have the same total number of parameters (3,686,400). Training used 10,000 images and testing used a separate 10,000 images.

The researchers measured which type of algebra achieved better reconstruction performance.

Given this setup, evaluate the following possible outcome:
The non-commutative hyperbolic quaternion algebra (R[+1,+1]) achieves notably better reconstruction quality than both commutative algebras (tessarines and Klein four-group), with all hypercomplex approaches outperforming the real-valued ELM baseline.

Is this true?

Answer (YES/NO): NO